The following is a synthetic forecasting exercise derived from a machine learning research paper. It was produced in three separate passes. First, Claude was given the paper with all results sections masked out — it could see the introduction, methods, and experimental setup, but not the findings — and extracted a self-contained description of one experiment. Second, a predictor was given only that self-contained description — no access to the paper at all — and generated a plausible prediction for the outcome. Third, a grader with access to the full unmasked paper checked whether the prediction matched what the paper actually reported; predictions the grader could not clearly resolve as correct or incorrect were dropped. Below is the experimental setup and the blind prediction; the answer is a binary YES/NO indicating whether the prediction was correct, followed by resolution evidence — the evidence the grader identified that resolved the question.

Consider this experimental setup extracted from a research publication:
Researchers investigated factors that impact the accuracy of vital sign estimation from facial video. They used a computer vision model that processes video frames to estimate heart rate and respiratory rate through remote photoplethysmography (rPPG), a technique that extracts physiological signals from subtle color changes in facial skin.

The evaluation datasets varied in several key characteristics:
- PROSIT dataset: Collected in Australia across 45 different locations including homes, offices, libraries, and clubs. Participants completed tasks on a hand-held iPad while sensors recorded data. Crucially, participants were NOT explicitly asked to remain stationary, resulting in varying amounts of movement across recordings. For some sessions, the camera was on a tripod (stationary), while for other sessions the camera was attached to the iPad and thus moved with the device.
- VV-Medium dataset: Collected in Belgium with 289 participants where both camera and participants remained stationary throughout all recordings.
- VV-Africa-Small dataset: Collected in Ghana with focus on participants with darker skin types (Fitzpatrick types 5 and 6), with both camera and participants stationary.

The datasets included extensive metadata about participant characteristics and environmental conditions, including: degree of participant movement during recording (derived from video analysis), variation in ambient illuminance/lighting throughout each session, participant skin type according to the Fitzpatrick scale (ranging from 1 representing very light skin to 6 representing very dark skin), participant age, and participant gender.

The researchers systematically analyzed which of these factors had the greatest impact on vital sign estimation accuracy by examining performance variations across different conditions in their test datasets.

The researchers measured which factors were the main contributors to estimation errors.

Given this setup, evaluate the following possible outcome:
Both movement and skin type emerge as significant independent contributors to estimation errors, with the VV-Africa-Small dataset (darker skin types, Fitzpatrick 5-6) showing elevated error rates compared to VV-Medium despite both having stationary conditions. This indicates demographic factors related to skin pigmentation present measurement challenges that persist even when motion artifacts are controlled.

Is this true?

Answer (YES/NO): NO